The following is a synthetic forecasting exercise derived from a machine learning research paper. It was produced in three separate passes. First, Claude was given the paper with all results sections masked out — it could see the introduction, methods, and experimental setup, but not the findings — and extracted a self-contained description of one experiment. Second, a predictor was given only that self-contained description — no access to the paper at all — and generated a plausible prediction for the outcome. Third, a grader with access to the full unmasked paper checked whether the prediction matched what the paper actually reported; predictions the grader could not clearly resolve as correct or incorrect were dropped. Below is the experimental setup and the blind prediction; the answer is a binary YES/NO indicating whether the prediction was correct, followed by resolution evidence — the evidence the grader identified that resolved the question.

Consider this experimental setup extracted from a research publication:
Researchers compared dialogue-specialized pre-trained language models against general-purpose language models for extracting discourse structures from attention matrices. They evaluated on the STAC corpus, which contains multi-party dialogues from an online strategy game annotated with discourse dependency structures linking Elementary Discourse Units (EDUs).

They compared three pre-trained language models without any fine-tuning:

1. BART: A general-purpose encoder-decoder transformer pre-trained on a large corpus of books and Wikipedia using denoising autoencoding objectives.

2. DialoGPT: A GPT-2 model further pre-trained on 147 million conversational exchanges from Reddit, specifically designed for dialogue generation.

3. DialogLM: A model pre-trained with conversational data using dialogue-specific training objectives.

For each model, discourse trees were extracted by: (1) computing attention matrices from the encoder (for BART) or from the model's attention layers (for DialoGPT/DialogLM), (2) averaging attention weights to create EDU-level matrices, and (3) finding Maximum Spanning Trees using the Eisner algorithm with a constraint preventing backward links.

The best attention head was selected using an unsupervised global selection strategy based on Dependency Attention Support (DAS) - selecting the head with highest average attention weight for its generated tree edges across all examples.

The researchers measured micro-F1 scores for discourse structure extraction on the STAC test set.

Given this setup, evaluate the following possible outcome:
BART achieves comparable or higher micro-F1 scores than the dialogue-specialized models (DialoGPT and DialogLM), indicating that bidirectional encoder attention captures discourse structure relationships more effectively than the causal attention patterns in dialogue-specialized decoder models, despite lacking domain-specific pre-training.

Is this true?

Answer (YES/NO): YES